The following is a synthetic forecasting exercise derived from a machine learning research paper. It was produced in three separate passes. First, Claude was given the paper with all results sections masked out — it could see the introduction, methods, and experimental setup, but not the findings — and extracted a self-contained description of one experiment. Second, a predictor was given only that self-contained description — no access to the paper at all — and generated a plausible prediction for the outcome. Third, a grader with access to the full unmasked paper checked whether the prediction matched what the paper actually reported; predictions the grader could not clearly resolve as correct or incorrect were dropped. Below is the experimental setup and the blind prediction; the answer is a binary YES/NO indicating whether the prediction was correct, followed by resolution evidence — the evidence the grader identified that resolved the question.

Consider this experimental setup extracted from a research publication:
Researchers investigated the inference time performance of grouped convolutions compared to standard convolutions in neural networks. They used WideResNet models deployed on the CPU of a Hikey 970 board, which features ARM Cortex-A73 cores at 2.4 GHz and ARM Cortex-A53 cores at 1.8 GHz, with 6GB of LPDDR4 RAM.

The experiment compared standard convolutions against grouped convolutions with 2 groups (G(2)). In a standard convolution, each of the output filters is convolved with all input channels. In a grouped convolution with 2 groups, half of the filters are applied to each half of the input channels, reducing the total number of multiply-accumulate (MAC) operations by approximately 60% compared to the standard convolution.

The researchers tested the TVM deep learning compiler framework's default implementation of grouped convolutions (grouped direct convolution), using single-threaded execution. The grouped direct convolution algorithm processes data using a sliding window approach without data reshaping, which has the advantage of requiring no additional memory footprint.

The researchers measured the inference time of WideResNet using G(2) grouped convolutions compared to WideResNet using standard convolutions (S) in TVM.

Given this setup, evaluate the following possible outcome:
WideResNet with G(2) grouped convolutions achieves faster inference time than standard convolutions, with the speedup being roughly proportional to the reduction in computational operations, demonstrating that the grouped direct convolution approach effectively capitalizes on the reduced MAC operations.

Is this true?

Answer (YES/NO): NO